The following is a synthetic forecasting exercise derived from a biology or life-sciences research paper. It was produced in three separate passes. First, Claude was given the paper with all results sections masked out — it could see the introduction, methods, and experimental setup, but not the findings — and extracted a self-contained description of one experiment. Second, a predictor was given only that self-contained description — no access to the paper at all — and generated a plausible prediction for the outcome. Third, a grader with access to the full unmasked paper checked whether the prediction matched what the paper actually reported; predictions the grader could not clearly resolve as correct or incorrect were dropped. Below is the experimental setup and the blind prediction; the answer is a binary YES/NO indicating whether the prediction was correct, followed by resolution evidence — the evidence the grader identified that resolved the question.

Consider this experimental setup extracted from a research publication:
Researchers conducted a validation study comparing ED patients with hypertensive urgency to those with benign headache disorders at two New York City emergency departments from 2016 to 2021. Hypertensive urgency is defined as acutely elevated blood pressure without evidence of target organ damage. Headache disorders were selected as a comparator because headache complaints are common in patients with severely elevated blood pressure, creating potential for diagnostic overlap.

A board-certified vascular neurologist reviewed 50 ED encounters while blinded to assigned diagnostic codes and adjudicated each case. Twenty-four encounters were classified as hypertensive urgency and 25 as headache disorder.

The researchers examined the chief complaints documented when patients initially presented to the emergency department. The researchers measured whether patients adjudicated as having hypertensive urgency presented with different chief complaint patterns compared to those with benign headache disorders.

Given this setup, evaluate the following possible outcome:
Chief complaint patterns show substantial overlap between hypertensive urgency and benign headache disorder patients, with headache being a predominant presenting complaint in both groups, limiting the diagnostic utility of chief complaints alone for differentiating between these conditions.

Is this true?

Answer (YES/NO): NO